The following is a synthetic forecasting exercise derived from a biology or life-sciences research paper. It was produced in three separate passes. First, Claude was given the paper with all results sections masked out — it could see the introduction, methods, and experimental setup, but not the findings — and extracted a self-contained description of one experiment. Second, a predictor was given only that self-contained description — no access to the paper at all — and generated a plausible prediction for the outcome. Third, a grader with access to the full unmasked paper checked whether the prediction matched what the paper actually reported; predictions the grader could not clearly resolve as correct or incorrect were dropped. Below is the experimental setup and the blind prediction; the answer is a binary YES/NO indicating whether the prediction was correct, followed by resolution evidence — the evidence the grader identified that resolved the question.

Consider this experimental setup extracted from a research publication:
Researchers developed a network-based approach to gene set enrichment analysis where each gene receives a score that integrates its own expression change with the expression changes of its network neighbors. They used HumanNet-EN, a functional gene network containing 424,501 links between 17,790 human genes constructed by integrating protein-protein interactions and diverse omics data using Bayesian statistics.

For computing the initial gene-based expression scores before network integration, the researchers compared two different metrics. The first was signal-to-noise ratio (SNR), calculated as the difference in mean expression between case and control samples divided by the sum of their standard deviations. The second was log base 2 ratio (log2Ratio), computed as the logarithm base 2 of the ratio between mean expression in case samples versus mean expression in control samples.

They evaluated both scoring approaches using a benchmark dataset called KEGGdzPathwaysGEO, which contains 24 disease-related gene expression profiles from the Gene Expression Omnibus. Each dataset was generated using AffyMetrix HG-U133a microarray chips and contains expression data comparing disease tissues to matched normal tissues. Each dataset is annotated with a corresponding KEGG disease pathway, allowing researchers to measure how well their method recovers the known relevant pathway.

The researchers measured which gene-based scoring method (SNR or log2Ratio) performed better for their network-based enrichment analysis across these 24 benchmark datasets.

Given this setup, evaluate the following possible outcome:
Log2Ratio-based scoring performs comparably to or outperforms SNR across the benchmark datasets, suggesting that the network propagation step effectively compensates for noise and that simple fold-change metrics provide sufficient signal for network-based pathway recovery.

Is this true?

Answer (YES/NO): YES